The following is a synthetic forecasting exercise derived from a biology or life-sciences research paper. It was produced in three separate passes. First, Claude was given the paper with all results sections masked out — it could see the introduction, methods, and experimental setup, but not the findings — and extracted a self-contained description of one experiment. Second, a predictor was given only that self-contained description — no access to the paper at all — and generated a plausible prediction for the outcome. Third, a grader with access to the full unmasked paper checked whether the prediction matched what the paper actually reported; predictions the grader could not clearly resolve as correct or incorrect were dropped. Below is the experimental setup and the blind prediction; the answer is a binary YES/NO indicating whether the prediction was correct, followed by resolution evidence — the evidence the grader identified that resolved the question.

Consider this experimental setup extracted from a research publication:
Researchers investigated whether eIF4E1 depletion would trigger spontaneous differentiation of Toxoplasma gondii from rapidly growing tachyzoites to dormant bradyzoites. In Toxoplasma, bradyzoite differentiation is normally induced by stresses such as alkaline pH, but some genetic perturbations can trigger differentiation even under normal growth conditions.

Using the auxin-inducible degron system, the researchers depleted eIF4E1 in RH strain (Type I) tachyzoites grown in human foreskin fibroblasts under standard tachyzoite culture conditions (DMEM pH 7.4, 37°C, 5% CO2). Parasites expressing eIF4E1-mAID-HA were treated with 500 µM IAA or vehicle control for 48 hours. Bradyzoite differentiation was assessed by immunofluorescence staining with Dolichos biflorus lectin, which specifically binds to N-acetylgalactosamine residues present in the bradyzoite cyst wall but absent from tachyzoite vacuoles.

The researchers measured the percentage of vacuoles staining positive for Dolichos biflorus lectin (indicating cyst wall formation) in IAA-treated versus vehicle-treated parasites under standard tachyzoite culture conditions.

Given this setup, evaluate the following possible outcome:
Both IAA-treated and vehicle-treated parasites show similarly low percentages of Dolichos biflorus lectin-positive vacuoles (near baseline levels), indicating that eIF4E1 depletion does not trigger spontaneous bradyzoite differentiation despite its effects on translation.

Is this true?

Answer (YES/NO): NO